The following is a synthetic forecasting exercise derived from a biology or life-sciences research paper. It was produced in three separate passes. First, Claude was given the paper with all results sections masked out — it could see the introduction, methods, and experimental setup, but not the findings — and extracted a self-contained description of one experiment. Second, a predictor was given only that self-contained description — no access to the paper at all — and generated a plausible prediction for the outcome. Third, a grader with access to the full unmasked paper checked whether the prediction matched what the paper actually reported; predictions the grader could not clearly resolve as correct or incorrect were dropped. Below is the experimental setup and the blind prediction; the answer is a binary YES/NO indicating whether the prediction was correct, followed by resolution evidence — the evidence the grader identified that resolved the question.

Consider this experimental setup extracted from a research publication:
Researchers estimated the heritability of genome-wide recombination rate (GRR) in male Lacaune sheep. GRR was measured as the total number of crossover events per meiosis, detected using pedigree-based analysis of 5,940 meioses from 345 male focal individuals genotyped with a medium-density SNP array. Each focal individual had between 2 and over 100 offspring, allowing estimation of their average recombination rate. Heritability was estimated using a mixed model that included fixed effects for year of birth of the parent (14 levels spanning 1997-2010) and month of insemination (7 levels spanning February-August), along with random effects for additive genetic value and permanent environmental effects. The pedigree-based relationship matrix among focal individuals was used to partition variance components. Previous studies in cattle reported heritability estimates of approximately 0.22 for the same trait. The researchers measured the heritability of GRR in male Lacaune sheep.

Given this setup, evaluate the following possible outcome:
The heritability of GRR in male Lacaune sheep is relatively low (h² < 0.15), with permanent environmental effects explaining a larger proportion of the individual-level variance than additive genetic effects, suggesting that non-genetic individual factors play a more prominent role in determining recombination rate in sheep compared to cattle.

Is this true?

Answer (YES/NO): NO